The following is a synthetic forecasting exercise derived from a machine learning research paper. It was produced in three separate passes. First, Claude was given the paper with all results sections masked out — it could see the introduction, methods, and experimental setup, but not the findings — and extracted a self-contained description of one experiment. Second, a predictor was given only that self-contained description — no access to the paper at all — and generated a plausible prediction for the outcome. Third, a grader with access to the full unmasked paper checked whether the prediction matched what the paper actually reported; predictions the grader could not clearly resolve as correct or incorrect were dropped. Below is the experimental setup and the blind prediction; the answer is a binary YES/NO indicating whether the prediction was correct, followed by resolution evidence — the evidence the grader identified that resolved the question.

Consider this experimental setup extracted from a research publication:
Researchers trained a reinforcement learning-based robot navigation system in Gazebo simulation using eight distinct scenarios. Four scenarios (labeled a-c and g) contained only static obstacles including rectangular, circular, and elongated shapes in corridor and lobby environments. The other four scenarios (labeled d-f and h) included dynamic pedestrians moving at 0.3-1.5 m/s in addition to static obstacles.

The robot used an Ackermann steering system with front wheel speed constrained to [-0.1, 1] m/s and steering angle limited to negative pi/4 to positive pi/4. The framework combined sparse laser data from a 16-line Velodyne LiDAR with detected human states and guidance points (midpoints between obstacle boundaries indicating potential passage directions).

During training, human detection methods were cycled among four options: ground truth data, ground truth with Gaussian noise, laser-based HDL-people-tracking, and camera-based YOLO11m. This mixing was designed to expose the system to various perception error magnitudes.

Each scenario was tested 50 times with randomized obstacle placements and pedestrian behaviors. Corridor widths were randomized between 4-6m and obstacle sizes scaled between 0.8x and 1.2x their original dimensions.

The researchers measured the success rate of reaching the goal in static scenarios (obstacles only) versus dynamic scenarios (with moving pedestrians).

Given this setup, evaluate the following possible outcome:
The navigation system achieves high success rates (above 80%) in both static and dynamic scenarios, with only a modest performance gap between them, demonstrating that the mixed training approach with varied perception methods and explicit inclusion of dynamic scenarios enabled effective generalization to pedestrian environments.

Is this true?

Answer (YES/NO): YES